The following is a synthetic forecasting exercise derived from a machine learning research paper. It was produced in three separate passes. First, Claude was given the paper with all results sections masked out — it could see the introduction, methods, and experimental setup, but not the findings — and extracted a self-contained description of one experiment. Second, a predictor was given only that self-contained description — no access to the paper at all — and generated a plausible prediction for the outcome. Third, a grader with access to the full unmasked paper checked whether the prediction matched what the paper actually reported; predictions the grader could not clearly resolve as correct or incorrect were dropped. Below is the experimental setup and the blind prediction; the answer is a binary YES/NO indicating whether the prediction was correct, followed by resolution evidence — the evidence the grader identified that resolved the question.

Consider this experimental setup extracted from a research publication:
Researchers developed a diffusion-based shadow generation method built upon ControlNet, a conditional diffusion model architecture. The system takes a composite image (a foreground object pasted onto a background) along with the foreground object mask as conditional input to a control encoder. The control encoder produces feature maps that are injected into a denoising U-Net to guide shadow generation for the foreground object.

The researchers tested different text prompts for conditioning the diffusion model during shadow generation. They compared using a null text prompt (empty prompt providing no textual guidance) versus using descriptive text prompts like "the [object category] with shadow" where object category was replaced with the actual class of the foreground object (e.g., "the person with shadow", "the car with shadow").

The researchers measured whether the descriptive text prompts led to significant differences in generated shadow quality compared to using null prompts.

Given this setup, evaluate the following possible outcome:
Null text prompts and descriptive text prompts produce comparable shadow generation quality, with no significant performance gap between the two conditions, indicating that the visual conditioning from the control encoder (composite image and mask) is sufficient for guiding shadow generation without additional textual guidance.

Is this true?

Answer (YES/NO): YES